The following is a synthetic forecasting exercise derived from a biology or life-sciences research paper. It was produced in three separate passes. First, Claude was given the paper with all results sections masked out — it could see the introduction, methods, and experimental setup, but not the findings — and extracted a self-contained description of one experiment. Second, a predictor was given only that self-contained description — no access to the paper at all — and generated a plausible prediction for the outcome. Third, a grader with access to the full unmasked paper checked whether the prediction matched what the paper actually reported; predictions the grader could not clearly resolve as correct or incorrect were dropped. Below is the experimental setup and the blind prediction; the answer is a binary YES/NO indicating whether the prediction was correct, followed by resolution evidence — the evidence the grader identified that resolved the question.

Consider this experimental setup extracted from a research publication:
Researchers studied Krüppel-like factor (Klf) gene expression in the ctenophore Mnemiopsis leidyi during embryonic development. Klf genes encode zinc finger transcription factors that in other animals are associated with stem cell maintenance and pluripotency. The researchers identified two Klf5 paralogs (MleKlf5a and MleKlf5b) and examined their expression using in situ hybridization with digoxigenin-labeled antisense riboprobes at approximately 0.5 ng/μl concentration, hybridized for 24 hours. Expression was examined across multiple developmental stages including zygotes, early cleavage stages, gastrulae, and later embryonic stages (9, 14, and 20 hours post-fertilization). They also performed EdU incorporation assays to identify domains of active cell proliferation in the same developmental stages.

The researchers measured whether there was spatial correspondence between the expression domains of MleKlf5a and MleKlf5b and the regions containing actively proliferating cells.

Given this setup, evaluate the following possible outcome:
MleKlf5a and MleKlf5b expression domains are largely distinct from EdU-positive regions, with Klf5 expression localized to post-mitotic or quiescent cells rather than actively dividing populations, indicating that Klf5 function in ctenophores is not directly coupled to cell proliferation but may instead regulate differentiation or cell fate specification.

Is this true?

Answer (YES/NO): NO